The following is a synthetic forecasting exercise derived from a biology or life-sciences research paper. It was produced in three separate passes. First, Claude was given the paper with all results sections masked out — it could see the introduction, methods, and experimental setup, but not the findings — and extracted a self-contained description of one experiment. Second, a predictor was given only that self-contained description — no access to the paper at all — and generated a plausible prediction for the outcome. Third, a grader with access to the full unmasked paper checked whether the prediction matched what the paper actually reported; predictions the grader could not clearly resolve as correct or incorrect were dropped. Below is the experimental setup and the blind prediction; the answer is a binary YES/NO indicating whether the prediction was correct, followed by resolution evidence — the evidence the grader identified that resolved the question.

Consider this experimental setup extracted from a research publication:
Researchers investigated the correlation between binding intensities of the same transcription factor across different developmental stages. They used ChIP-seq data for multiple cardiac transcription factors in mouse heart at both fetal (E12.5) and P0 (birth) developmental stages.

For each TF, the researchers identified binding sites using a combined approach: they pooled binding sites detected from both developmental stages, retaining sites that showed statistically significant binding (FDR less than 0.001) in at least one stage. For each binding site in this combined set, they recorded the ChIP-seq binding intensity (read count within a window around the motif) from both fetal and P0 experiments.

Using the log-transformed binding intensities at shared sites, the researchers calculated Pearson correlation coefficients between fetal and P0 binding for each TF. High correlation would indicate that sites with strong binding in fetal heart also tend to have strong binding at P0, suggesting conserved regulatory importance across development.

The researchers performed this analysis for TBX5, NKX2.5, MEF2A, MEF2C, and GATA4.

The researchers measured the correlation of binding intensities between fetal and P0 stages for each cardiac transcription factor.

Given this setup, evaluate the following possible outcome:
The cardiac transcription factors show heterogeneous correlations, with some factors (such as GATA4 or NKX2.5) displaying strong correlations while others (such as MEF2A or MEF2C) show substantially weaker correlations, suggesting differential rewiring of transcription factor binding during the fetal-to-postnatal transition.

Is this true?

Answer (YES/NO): NO